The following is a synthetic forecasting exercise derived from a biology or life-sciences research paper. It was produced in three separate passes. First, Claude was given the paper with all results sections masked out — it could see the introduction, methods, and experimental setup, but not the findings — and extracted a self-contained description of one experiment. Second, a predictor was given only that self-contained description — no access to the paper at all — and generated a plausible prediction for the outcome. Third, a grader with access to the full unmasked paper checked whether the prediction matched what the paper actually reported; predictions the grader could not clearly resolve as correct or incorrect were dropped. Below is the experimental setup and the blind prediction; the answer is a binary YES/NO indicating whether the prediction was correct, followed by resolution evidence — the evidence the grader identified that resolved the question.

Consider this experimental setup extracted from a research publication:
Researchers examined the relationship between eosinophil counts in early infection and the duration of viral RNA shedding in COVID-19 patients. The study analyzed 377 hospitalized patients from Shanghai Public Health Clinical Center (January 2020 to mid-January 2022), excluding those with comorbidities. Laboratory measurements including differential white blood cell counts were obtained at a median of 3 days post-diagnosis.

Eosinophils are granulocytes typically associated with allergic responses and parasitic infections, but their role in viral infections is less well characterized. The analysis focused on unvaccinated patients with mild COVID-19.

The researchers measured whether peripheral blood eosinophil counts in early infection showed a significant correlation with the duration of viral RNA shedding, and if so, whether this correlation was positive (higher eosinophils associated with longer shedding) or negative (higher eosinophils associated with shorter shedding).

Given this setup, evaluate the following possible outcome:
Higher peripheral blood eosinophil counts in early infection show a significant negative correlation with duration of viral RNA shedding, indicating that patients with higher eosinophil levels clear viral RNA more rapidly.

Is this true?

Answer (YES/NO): YES